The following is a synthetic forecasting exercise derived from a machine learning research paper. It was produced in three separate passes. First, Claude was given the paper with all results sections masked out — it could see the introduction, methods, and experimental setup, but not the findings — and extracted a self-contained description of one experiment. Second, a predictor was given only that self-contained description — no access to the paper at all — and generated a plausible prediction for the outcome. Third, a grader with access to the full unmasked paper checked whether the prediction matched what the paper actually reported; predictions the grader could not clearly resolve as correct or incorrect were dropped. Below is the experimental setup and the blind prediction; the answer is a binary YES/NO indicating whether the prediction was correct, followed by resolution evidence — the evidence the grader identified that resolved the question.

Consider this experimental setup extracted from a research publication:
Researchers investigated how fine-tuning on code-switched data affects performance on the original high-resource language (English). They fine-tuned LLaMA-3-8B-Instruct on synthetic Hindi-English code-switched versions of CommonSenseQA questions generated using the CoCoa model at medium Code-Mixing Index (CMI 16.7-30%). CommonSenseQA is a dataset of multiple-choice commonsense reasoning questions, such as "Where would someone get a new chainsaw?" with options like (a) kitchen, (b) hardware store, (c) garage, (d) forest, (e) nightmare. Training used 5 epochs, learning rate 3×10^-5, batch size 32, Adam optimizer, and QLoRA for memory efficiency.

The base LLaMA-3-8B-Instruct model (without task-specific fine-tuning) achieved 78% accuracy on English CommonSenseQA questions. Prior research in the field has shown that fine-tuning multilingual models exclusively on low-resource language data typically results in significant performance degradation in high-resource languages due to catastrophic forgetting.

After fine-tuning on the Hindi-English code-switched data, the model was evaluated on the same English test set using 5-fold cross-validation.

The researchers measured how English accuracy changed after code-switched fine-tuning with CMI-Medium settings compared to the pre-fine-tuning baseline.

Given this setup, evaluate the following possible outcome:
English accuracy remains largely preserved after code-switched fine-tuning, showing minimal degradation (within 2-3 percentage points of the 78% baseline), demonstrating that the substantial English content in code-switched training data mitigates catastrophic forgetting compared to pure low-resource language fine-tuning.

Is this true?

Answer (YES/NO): NO